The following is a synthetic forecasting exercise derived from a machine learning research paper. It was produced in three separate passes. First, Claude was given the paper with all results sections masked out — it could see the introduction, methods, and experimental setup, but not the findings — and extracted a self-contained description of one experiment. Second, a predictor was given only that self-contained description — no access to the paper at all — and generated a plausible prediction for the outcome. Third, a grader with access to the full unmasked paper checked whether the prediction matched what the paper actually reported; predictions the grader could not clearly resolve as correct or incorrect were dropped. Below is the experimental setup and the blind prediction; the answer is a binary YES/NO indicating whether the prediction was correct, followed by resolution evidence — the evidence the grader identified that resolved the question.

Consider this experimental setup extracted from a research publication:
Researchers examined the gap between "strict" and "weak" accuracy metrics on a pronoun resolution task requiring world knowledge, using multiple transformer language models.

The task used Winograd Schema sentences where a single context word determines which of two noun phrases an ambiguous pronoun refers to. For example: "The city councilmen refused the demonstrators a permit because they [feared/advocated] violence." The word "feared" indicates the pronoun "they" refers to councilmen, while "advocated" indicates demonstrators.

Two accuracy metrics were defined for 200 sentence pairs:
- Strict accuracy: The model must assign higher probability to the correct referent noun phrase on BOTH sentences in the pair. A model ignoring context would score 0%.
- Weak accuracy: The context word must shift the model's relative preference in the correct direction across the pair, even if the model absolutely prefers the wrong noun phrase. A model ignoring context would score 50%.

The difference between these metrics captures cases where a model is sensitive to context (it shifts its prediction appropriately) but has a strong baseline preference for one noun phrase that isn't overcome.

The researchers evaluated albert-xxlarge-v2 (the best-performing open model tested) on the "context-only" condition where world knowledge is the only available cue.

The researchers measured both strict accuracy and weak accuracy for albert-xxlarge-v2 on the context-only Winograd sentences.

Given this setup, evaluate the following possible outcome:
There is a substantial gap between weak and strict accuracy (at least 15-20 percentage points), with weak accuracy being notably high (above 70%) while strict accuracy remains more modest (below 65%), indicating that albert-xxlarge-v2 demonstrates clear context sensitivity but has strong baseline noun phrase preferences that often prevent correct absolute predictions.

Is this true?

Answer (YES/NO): YES